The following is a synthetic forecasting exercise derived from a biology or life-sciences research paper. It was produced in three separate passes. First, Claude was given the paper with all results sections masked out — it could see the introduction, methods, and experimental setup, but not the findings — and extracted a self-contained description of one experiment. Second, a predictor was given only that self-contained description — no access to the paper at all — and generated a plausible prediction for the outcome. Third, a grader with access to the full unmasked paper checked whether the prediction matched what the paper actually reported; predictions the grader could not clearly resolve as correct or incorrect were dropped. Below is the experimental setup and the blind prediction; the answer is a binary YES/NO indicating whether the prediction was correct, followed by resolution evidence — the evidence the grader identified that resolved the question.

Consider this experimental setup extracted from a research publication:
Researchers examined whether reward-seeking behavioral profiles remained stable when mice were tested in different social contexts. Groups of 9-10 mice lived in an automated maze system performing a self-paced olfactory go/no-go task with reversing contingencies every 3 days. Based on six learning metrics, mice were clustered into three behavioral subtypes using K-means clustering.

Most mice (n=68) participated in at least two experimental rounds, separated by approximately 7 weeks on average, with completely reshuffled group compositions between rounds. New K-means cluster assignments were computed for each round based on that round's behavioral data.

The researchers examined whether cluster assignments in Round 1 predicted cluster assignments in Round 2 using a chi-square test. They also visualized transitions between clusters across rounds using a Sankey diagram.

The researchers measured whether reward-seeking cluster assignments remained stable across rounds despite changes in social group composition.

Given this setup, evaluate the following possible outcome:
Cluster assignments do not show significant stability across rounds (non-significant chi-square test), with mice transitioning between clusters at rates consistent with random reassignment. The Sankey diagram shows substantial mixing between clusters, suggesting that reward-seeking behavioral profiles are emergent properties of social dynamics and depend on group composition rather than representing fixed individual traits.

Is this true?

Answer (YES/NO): NO